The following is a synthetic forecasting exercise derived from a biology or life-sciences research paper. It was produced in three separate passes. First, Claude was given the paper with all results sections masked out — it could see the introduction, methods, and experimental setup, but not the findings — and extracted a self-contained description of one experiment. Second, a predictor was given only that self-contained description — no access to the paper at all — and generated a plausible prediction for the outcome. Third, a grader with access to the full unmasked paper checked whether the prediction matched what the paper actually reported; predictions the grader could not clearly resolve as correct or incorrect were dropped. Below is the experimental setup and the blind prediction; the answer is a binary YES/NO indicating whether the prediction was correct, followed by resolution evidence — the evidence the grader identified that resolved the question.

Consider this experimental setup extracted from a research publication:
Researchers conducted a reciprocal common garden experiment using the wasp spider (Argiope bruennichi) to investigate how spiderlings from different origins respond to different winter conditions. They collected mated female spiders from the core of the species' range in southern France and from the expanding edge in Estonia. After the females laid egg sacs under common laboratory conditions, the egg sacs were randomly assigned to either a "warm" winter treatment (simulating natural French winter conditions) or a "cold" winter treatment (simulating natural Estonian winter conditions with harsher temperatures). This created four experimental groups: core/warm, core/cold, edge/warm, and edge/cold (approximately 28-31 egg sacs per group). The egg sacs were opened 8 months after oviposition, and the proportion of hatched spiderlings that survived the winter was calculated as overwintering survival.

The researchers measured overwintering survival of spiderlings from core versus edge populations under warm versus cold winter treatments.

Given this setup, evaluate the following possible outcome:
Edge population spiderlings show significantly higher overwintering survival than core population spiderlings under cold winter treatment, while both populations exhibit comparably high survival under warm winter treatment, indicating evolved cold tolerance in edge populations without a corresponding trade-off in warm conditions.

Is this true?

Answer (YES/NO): NO